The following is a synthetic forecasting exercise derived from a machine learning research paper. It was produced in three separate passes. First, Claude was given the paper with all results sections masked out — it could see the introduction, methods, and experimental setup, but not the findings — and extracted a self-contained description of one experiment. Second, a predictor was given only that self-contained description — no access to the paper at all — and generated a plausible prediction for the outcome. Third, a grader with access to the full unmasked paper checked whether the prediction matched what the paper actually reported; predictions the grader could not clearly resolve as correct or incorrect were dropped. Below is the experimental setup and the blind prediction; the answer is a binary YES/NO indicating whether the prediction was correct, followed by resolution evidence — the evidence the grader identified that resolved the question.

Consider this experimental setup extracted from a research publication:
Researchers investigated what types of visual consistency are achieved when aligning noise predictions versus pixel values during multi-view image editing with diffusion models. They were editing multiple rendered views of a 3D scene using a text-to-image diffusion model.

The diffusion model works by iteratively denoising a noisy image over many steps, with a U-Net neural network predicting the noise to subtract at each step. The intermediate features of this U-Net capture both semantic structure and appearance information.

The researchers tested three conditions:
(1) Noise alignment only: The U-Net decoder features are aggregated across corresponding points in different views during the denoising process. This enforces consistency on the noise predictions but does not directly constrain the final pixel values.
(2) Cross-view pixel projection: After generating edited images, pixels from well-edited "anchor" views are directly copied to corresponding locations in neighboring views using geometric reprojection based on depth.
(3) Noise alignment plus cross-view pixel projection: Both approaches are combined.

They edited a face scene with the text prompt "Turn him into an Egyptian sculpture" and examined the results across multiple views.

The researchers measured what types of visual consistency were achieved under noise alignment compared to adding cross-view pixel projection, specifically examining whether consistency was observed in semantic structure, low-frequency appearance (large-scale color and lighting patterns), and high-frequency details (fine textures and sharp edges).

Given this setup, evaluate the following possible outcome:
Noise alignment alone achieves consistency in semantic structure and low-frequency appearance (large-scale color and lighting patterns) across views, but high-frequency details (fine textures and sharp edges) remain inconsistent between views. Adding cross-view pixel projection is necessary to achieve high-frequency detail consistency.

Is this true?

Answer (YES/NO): YES